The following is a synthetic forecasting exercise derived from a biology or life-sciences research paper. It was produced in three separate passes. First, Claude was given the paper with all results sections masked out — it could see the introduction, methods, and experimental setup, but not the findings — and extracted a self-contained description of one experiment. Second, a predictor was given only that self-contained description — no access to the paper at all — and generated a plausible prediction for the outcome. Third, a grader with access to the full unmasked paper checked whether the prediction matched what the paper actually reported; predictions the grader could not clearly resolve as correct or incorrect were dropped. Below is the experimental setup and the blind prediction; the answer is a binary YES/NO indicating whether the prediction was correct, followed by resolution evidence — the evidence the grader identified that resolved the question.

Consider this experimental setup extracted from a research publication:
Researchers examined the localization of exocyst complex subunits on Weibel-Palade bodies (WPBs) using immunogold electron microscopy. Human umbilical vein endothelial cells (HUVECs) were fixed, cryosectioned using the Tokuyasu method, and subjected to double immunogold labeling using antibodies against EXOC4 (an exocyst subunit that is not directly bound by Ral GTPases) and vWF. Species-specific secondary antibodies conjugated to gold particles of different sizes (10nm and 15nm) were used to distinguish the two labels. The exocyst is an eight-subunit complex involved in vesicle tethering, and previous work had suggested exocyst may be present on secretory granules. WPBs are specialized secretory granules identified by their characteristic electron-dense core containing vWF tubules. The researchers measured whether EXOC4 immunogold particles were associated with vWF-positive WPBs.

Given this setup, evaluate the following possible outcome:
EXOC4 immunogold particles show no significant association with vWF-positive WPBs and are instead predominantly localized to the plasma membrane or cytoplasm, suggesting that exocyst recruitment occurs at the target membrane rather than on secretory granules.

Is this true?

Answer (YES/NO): NO